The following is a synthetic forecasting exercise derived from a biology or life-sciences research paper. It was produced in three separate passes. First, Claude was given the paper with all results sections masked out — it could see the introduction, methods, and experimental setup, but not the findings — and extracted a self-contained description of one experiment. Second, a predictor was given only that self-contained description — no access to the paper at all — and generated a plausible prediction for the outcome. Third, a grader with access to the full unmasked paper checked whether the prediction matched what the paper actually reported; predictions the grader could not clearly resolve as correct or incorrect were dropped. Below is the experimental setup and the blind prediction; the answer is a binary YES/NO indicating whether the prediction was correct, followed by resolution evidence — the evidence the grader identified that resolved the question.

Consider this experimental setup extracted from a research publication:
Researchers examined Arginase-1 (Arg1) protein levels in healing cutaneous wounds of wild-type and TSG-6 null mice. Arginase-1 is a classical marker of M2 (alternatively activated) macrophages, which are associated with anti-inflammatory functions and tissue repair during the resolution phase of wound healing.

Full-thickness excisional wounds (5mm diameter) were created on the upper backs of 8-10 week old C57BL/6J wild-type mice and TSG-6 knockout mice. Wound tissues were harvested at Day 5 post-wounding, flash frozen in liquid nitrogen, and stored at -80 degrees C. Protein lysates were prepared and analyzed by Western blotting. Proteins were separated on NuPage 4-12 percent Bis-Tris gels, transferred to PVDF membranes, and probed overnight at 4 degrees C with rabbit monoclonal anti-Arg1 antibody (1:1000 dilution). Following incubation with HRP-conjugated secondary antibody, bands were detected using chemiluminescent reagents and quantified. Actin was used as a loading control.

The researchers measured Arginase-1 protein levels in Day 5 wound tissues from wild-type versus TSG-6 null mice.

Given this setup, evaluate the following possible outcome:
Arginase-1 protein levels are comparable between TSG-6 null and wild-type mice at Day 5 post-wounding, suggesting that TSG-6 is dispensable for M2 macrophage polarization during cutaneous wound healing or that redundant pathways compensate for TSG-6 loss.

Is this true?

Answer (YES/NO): NO